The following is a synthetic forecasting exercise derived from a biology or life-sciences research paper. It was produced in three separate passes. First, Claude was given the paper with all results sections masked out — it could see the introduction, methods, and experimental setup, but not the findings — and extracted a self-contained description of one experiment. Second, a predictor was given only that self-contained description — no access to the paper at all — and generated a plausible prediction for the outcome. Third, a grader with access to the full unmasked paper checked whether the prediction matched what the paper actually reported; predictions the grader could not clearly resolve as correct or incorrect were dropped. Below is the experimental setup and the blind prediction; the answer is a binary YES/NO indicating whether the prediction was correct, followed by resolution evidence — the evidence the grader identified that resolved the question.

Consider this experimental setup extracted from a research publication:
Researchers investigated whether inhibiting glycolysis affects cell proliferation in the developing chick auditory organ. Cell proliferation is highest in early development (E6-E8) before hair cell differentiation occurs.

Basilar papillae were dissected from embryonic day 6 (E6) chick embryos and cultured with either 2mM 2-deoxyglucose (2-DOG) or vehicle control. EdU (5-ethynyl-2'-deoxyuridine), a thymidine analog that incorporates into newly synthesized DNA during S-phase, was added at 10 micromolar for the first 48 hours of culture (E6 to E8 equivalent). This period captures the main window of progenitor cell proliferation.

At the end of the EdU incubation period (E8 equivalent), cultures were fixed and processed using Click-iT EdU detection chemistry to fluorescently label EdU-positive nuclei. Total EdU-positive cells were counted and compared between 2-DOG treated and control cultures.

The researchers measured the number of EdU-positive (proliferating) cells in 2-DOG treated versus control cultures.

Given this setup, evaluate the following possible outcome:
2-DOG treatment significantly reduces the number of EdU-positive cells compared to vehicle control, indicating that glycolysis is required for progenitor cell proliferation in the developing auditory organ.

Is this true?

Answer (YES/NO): NO